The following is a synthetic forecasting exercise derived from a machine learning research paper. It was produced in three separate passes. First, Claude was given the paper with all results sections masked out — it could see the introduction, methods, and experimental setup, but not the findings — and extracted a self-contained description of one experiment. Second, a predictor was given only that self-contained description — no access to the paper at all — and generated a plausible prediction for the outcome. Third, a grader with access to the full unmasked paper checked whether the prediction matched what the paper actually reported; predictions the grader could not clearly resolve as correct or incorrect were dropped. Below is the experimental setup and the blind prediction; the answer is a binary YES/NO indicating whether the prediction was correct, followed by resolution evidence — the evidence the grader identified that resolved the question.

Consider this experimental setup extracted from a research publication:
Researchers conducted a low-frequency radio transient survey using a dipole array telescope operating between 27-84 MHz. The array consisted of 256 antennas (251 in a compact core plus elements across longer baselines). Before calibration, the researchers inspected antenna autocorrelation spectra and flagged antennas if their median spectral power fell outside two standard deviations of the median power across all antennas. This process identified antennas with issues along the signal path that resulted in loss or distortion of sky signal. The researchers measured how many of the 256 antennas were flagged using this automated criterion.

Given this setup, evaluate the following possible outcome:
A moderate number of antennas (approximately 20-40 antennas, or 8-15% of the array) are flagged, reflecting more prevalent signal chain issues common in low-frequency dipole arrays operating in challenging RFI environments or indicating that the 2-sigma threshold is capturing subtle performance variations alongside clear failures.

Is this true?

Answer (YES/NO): NO